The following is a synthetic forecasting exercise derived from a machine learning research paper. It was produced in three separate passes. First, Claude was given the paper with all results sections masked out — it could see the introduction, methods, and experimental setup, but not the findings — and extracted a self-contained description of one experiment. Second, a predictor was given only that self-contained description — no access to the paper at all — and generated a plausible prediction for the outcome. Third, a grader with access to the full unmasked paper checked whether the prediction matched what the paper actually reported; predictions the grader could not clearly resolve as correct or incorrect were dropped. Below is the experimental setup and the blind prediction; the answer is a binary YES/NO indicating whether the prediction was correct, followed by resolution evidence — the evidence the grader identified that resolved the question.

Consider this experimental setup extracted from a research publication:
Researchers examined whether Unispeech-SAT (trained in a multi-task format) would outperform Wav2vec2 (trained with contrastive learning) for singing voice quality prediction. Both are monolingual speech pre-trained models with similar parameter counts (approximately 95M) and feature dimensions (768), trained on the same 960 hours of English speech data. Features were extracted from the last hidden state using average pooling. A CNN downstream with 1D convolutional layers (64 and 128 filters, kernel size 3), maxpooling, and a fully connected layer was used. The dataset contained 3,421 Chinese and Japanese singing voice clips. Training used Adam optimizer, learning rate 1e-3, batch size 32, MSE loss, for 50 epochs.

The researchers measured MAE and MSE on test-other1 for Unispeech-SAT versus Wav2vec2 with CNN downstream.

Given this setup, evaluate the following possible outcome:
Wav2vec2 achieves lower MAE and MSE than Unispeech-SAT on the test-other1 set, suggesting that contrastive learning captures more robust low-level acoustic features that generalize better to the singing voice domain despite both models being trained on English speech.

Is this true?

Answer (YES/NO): NO